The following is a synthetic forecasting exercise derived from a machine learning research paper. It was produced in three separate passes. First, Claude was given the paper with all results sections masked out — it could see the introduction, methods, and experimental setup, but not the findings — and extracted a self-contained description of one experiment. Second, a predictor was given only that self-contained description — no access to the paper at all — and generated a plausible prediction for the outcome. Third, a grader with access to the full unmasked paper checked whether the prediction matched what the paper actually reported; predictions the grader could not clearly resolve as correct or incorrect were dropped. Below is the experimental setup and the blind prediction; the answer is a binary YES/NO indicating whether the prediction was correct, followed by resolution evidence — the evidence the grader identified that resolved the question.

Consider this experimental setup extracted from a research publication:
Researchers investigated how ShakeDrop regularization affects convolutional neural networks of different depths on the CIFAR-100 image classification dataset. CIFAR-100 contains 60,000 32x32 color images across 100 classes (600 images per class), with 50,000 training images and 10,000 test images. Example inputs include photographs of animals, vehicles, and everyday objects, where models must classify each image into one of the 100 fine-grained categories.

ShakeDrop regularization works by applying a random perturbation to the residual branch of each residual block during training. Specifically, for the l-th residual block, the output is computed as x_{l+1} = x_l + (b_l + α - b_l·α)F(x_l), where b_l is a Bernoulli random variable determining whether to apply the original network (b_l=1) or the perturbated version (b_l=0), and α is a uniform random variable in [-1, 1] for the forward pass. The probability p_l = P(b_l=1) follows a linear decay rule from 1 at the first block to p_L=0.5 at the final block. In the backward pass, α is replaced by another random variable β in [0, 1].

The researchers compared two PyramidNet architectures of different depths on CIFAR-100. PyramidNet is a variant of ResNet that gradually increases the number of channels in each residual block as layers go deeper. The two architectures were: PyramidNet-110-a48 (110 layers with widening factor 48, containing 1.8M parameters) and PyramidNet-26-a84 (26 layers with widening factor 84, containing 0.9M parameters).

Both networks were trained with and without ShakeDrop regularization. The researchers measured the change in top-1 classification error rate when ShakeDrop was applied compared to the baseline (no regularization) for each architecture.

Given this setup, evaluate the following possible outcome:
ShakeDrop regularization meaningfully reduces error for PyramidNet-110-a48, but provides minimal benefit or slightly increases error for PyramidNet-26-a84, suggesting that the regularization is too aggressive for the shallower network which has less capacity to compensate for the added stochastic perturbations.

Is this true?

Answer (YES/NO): NO